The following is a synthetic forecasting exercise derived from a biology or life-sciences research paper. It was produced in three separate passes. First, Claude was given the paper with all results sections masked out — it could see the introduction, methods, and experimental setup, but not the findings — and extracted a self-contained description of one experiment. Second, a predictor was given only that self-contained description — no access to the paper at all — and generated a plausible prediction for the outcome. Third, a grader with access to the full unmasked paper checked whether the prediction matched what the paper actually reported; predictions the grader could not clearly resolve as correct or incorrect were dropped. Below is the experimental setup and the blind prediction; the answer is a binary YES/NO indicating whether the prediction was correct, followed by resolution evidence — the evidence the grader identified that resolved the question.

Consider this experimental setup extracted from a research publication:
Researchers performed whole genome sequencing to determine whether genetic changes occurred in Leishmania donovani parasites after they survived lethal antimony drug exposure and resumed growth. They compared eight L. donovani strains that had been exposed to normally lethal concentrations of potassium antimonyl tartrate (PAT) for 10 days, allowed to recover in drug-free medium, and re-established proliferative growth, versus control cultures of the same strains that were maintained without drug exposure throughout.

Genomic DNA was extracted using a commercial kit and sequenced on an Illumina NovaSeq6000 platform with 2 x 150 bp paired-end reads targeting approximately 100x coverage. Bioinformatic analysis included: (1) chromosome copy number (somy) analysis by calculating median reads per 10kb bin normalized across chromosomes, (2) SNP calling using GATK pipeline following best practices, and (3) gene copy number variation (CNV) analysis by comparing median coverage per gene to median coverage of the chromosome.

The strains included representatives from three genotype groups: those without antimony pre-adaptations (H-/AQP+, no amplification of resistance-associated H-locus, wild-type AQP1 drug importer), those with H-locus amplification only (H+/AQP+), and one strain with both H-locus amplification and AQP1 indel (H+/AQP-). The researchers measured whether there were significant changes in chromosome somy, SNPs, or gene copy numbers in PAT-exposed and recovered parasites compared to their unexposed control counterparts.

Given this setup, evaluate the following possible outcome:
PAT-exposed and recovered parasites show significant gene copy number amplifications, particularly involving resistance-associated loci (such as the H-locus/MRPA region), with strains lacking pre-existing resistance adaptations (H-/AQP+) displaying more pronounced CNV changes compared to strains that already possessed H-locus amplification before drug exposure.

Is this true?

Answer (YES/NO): NO